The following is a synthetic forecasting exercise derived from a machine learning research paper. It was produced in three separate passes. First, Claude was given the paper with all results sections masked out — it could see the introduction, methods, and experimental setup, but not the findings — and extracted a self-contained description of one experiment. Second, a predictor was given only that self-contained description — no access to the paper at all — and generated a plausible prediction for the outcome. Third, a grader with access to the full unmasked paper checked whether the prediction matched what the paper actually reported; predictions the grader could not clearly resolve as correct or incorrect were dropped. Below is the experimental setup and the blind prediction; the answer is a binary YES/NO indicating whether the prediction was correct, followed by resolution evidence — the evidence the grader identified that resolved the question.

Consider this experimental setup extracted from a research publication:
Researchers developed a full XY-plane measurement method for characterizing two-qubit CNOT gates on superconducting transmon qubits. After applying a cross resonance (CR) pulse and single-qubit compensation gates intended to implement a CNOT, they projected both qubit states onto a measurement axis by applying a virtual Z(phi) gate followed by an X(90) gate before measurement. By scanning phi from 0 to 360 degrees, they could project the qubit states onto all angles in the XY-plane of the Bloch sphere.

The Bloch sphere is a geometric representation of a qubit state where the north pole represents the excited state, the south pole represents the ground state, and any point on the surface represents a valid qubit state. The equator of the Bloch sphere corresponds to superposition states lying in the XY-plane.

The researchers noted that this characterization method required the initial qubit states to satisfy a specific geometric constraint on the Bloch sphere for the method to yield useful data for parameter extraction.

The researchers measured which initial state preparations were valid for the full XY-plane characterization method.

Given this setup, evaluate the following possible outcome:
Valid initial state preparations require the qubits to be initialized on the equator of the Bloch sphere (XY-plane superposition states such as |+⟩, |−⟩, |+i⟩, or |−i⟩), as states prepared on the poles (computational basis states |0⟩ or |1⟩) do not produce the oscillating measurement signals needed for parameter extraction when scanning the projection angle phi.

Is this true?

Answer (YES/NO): NO